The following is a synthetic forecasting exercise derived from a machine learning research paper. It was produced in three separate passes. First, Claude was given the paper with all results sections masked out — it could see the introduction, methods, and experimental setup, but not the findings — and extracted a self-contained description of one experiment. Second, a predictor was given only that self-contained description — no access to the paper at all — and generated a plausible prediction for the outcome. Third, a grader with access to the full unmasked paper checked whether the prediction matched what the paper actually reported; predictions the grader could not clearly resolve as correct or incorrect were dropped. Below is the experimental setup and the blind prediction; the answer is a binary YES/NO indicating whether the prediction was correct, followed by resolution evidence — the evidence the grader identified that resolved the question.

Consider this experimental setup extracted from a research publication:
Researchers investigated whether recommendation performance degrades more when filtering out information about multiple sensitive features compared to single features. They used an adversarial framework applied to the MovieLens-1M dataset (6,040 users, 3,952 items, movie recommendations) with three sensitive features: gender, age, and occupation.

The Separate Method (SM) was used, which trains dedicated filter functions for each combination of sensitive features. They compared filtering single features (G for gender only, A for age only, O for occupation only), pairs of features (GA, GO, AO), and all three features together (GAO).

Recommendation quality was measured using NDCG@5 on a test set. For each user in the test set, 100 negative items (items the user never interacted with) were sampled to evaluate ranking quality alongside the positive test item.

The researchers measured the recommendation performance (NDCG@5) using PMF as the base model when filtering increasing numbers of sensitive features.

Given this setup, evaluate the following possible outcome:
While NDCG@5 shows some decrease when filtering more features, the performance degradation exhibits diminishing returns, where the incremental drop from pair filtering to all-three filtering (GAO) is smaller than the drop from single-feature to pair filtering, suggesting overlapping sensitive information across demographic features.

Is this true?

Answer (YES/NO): NO